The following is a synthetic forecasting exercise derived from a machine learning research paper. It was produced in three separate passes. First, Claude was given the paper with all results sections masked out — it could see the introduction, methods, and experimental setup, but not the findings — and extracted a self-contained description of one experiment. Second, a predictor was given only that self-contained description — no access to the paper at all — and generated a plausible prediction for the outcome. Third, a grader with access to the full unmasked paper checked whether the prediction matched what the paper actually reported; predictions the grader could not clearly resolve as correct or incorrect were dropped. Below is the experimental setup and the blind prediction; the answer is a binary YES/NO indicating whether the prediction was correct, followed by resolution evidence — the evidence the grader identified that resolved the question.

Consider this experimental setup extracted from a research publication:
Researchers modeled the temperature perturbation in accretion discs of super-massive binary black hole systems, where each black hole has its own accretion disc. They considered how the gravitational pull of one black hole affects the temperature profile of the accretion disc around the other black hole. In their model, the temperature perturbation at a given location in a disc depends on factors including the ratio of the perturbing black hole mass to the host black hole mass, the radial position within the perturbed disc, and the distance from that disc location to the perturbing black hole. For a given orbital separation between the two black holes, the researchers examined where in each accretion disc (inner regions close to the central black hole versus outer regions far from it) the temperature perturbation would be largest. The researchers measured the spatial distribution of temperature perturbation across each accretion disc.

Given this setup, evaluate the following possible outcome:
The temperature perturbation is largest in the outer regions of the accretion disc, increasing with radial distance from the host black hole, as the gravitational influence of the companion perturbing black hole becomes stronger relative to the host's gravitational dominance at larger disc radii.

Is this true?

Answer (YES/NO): YES